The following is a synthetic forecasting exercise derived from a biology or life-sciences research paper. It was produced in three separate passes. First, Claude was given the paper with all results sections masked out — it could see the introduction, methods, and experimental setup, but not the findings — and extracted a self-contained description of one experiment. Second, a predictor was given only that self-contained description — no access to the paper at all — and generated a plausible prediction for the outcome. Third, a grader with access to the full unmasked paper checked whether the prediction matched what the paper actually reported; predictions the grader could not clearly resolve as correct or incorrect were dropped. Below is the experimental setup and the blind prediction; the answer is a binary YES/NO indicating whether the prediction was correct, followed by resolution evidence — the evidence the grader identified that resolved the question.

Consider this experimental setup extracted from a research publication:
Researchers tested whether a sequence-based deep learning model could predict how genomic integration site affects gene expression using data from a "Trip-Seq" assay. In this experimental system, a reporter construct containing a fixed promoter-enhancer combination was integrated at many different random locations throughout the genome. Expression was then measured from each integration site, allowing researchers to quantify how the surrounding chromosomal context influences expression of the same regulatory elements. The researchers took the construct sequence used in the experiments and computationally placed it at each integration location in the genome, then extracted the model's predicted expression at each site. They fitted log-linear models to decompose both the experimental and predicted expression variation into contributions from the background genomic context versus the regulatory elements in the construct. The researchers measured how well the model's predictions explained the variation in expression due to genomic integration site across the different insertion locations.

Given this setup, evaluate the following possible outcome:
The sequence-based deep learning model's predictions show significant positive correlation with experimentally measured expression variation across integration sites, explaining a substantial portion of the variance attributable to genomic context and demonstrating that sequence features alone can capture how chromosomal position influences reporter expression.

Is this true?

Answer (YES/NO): NO